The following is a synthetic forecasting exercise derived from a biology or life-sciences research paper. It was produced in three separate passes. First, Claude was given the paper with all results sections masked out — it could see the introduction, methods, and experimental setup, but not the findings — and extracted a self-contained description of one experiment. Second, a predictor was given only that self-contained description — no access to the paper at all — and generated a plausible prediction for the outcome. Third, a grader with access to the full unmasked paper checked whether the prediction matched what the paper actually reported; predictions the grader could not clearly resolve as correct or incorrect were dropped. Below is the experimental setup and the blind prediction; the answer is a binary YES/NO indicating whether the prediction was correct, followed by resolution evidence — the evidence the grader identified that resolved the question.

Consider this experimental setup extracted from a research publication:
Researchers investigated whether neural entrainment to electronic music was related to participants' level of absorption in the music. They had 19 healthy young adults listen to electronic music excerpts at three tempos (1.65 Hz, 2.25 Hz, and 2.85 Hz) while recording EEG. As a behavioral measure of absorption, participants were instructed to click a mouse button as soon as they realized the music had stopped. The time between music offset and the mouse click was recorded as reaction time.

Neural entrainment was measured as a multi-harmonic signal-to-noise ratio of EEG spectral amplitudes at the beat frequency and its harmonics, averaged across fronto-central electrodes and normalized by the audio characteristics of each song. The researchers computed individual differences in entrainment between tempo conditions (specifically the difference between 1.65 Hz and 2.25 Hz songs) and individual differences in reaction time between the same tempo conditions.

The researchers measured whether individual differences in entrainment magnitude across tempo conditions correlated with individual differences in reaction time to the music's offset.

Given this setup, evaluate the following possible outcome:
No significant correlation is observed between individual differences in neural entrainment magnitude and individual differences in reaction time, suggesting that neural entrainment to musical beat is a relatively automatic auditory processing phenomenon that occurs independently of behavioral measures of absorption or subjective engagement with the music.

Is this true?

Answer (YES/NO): NO